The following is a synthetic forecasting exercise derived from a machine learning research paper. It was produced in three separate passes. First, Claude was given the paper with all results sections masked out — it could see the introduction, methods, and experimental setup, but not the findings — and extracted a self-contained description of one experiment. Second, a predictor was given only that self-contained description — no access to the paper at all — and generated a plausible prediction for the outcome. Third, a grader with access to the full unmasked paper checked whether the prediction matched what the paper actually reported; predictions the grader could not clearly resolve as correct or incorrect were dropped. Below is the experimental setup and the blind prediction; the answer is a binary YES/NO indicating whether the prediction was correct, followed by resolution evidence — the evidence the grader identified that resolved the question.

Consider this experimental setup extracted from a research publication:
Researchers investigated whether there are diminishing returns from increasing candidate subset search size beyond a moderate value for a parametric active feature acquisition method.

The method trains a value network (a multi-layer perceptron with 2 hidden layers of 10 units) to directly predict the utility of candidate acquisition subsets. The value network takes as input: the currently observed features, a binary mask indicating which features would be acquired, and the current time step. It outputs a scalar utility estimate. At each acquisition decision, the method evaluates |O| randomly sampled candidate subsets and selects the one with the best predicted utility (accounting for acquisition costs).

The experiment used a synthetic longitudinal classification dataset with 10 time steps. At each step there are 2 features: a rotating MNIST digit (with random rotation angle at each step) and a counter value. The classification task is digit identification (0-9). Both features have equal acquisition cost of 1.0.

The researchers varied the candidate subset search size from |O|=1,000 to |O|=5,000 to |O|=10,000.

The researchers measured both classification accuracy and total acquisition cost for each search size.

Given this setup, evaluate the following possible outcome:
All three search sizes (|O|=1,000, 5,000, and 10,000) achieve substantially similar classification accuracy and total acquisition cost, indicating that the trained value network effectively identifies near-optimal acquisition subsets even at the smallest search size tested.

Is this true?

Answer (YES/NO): YES